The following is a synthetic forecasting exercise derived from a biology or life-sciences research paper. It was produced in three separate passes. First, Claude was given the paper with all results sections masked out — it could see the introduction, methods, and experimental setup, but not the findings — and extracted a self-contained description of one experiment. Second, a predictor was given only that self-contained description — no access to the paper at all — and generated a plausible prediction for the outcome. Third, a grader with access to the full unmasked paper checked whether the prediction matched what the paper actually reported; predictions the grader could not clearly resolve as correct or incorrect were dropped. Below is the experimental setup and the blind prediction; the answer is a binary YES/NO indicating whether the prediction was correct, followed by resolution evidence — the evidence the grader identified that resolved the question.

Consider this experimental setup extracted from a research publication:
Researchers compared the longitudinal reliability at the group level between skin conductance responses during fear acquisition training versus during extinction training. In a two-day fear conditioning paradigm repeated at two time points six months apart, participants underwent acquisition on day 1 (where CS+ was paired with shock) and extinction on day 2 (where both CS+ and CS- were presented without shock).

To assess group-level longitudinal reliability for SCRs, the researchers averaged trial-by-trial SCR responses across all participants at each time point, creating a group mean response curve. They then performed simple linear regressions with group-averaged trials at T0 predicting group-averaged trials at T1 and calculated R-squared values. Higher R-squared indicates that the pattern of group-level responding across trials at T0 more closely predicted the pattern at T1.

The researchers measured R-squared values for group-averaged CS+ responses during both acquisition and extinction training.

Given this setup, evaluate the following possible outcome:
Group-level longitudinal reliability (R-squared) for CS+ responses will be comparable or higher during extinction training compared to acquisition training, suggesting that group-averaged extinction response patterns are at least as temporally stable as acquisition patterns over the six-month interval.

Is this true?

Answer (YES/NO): NO